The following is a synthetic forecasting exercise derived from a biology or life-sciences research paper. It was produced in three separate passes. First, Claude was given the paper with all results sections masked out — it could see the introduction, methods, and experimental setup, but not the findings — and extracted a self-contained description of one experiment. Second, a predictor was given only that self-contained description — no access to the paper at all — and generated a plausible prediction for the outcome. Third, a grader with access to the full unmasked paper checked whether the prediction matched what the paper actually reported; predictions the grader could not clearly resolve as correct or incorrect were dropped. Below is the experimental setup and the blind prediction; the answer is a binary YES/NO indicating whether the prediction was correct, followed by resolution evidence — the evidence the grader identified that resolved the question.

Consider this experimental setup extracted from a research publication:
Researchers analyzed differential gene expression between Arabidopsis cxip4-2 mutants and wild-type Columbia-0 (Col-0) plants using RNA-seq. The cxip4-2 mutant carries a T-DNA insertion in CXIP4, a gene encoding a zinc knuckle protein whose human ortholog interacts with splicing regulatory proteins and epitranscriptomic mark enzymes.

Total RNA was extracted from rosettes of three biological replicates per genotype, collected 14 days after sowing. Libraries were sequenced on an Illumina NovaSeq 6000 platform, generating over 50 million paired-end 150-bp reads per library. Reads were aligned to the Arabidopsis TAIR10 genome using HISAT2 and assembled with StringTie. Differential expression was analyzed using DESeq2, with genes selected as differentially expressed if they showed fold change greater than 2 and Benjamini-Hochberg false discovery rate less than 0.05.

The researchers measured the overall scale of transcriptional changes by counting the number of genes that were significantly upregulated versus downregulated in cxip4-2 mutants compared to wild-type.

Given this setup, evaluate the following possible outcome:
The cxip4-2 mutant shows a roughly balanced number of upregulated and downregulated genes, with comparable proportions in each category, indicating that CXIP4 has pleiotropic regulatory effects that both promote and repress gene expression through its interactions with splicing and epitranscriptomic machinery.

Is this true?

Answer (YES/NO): YES